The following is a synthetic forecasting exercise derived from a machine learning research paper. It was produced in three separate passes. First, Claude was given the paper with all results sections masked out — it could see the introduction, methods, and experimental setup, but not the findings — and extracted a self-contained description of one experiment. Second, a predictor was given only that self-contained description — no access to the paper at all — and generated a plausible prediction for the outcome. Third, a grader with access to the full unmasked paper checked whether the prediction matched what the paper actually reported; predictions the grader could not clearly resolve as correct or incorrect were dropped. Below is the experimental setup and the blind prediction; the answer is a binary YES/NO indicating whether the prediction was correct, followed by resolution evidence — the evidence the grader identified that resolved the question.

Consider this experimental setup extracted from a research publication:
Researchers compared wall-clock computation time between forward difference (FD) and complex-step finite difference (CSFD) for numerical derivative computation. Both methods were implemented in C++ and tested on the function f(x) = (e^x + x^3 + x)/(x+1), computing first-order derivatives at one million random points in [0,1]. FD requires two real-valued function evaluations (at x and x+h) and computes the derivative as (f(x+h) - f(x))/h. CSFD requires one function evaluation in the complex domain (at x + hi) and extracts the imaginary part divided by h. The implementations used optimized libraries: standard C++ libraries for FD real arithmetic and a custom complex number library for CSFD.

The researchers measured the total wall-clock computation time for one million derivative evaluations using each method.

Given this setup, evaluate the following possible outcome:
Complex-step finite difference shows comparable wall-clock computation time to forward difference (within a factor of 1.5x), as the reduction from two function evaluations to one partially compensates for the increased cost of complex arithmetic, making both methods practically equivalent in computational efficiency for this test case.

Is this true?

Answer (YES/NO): YES